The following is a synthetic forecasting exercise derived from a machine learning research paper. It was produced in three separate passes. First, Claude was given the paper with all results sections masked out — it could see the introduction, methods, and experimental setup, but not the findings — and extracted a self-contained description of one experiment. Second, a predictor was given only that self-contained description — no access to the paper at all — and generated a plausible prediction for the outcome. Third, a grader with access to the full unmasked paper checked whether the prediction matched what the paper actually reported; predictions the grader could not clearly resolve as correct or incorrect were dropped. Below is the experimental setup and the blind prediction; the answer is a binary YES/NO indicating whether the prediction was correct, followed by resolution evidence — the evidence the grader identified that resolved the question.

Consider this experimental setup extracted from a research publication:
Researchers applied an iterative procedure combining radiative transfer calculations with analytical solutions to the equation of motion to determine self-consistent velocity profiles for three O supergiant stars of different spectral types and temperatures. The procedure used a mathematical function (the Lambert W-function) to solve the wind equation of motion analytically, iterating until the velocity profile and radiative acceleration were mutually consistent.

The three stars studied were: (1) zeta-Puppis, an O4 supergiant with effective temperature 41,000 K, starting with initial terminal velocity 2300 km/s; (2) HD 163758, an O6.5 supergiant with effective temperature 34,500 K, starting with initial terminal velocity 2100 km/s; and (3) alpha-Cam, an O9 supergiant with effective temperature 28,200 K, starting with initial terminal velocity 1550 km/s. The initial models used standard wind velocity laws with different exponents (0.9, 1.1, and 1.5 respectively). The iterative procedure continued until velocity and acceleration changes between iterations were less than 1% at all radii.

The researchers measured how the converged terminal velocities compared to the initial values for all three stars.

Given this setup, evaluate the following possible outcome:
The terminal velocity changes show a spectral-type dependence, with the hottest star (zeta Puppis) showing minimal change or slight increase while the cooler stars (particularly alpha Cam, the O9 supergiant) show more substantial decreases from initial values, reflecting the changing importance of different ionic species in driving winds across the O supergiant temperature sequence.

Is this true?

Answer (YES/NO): NO